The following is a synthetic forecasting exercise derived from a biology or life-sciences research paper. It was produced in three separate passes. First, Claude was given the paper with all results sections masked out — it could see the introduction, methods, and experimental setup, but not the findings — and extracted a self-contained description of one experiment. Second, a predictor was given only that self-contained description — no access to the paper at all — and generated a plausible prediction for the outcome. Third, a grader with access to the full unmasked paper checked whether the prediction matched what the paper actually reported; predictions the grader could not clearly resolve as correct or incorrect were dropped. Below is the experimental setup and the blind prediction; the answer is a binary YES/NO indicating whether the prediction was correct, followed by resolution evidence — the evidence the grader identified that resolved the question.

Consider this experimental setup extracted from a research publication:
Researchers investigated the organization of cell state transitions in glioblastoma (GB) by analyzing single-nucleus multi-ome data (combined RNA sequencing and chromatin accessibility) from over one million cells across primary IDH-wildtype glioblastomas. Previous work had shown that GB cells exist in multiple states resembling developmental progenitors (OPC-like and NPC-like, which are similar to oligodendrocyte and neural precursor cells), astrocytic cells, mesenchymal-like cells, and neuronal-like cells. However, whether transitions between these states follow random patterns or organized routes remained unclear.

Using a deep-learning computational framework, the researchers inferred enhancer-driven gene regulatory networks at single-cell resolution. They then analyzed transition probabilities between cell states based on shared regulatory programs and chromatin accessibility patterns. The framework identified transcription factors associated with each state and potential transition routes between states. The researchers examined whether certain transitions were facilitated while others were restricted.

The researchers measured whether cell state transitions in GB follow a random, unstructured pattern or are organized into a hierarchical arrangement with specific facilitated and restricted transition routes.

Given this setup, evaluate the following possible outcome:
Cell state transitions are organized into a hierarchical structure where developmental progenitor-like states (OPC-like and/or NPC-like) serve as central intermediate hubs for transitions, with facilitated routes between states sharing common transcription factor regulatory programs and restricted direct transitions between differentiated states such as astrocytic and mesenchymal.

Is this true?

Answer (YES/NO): NO